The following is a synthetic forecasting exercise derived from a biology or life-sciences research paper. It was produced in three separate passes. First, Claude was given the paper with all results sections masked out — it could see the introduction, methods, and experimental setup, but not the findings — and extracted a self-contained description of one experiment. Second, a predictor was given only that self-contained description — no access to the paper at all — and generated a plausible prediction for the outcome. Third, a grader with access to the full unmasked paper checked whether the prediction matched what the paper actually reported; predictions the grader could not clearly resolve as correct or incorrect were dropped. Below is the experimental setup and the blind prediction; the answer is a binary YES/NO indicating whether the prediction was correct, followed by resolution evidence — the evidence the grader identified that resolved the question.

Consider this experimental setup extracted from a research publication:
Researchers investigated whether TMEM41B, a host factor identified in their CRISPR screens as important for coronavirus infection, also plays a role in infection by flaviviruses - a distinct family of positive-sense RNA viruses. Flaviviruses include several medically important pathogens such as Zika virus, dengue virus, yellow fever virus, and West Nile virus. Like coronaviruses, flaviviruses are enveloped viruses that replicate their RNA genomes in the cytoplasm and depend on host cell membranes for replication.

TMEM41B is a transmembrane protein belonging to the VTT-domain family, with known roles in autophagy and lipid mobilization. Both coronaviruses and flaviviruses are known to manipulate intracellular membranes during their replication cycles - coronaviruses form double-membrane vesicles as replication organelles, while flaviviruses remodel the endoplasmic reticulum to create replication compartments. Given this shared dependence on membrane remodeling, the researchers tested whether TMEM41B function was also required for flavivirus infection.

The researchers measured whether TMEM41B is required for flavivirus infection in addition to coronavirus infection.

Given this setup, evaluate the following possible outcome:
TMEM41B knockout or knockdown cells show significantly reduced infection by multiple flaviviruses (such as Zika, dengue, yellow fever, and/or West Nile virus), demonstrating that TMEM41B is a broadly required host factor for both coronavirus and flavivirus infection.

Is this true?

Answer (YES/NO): YES